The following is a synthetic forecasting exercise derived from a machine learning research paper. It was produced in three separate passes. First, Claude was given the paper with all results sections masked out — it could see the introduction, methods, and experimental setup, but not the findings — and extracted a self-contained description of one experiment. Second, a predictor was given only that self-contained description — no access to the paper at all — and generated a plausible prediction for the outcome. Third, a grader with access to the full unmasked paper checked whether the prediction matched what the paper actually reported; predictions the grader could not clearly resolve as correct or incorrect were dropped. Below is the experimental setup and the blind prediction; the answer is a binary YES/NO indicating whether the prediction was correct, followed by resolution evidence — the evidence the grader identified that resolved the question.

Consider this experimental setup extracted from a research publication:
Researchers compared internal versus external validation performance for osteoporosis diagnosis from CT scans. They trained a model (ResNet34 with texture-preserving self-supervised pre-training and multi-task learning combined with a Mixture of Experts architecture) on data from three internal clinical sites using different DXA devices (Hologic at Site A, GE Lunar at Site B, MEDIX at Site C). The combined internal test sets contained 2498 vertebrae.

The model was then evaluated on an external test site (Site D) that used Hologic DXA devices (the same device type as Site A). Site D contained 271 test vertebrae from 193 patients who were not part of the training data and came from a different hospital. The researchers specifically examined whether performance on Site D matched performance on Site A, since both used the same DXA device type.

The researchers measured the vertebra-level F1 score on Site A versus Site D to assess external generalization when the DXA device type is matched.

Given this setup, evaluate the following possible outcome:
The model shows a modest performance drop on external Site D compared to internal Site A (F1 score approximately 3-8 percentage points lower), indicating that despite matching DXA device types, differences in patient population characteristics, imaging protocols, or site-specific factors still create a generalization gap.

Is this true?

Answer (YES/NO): NO